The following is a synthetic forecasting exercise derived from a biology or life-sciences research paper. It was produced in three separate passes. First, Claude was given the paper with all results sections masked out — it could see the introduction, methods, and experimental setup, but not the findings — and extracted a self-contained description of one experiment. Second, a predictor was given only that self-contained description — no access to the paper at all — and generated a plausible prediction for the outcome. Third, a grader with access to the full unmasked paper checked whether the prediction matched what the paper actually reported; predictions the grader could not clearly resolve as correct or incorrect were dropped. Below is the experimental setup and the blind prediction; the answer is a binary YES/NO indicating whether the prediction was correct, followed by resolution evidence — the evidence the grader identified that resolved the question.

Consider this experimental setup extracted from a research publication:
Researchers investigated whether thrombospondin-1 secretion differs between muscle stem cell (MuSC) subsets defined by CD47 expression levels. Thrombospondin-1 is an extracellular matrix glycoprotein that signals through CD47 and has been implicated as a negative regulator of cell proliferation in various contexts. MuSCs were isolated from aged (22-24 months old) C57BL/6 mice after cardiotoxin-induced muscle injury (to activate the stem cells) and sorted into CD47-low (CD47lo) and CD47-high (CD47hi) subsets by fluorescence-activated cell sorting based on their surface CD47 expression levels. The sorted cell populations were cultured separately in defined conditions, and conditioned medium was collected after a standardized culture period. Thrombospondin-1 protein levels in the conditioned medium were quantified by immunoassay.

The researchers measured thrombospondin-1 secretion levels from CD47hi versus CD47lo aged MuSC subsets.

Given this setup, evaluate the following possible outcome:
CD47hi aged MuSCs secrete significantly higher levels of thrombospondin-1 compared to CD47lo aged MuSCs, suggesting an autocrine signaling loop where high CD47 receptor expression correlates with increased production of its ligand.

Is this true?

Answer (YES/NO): YES